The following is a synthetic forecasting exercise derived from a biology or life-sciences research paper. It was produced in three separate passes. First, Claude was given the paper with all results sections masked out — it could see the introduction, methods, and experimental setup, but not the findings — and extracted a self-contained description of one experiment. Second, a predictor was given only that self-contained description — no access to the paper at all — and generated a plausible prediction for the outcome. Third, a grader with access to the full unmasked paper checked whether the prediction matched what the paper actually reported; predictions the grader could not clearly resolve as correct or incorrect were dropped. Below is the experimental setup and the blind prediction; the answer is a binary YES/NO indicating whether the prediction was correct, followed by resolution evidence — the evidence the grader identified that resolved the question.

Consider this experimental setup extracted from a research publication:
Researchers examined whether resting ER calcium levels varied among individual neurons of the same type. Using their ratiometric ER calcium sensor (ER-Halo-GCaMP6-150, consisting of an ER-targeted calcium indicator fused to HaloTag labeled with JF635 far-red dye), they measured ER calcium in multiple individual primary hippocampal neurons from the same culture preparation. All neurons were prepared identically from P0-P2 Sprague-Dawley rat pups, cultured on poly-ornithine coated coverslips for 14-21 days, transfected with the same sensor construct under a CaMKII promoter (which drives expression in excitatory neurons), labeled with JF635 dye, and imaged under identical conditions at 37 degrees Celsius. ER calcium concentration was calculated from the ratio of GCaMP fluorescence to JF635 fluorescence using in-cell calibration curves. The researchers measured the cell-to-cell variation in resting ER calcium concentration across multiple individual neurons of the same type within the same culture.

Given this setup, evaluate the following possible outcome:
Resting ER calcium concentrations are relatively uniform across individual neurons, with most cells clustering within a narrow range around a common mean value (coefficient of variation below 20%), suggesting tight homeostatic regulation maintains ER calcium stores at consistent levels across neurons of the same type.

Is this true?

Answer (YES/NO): NO